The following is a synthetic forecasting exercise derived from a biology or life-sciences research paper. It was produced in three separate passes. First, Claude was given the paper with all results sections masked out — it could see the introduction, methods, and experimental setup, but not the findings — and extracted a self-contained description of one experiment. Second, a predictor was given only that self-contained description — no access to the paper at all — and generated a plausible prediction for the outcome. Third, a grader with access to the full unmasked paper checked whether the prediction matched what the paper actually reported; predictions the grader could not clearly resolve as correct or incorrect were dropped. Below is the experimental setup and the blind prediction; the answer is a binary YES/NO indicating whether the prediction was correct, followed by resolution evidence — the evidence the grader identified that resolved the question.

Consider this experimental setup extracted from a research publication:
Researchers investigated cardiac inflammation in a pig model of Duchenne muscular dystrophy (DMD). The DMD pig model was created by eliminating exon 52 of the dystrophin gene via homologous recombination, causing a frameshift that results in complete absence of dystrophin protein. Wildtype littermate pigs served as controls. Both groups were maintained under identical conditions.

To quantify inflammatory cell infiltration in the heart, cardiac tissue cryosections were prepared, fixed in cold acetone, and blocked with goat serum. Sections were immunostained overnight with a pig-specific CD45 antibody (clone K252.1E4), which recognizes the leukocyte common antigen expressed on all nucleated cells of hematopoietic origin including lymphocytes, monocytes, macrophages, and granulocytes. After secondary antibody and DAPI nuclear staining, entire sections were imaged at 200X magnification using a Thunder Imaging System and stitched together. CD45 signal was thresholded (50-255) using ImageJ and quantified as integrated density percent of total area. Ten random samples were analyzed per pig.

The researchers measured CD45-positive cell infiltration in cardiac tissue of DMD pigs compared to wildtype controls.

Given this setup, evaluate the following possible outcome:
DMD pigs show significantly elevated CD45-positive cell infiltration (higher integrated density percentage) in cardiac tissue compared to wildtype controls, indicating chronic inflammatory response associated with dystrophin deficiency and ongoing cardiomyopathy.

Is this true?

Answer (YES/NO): YES